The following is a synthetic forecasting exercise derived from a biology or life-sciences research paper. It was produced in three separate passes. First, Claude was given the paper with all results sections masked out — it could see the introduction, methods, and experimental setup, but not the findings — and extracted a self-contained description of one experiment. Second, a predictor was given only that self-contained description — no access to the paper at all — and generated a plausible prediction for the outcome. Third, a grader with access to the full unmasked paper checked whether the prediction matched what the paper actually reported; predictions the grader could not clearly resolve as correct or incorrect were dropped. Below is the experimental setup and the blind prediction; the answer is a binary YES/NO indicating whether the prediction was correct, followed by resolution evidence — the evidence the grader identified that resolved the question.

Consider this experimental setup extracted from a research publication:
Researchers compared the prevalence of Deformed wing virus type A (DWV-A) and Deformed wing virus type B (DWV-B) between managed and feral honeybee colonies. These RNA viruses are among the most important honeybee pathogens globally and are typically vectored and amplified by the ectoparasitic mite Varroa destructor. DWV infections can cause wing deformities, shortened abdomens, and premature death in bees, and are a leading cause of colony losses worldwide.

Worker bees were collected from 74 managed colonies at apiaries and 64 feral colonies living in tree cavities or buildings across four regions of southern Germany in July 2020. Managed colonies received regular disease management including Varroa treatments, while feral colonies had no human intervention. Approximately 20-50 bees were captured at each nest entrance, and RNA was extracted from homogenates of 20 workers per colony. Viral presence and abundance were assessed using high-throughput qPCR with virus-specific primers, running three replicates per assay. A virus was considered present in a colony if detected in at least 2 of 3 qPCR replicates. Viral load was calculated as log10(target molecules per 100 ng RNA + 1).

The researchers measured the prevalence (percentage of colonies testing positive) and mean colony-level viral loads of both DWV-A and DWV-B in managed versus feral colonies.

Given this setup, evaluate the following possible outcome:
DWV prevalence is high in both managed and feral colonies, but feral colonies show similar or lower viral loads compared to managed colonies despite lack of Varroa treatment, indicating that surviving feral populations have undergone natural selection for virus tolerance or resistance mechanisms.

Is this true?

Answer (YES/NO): NO